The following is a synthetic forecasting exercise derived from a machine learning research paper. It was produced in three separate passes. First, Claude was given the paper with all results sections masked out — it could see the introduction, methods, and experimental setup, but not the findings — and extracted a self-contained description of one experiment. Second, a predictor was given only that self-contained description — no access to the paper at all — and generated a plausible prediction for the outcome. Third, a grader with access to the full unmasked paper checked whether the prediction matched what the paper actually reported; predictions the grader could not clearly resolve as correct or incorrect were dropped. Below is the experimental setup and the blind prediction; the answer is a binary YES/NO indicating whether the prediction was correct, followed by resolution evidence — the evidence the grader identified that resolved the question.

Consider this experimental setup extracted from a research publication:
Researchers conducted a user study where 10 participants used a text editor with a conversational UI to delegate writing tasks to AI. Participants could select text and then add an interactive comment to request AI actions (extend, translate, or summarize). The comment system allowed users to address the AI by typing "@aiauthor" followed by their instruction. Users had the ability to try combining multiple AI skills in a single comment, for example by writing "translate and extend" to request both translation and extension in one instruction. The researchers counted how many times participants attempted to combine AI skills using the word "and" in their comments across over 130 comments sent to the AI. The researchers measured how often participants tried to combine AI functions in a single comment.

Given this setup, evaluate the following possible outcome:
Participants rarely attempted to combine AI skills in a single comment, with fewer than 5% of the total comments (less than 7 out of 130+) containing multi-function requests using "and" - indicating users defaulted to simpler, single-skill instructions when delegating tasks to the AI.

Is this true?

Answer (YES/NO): YES